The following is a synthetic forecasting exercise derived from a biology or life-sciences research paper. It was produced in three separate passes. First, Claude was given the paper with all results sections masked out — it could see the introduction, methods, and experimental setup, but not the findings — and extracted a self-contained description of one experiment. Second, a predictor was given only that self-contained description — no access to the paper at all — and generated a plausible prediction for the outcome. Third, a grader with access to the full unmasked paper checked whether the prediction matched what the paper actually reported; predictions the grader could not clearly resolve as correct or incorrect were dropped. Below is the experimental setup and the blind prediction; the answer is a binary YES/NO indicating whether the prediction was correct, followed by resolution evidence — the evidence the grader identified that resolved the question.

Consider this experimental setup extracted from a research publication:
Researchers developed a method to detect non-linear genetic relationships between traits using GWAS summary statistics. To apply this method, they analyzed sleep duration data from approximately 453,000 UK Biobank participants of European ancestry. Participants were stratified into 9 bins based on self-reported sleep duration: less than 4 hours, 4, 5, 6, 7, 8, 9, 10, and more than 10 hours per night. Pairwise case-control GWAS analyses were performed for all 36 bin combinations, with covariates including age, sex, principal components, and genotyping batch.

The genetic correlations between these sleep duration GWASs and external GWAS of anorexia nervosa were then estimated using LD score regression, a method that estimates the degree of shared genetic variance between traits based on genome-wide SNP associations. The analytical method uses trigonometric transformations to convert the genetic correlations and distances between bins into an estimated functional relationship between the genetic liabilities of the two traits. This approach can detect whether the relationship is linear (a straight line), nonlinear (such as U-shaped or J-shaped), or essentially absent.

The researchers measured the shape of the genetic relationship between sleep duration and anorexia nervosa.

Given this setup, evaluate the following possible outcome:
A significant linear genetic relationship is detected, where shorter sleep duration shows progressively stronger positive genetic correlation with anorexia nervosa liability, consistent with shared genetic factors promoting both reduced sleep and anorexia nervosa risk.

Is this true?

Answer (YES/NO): NO